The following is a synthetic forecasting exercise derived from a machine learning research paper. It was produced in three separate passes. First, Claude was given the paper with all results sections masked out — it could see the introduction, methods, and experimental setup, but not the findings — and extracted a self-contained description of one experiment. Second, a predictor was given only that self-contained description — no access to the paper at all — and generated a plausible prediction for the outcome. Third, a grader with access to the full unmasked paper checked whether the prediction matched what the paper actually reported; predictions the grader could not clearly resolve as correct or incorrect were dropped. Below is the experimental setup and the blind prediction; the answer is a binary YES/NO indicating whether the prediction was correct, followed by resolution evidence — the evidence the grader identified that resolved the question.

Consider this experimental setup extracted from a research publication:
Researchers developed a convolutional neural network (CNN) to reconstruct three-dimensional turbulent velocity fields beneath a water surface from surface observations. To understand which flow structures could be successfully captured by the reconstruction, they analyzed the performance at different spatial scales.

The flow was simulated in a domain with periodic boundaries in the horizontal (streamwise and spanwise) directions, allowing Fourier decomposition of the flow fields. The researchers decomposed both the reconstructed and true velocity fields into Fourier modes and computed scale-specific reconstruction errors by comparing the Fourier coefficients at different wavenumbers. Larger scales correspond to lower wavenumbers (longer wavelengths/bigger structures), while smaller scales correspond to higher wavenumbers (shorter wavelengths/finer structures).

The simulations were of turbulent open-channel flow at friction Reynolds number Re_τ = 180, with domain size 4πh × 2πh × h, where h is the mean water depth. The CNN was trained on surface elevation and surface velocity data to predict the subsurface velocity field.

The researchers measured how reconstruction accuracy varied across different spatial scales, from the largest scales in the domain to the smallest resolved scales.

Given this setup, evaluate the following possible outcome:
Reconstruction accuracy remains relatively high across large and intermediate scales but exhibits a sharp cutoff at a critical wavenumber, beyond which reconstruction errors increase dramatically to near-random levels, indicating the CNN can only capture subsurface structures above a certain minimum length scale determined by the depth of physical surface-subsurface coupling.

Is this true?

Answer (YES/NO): NO